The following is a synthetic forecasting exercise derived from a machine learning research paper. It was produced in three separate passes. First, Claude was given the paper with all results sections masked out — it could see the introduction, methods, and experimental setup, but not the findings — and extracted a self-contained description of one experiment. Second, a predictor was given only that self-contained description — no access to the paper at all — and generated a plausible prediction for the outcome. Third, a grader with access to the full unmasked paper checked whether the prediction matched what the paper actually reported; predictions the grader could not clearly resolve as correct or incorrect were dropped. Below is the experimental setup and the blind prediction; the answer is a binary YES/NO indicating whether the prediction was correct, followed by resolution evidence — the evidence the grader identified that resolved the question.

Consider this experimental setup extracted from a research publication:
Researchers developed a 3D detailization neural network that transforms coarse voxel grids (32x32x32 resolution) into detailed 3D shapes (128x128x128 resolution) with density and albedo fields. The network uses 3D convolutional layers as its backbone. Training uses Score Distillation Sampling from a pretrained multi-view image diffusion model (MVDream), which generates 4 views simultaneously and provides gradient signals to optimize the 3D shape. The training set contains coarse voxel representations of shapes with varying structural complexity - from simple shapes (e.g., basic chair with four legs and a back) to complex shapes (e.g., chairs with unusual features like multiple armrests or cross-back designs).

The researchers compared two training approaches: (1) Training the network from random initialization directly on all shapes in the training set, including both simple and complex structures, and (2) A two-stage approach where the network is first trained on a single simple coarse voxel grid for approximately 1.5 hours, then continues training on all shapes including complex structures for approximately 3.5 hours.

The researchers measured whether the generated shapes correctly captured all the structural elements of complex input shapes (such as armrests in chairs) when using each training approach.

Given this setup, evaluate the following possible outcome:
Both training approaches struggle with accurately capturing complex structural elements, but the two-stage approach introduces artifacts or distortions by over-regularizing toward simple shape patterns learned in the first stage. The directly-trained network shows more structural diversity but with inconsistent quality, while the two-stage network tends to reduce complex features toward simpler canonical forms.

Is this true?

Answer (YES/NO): NO